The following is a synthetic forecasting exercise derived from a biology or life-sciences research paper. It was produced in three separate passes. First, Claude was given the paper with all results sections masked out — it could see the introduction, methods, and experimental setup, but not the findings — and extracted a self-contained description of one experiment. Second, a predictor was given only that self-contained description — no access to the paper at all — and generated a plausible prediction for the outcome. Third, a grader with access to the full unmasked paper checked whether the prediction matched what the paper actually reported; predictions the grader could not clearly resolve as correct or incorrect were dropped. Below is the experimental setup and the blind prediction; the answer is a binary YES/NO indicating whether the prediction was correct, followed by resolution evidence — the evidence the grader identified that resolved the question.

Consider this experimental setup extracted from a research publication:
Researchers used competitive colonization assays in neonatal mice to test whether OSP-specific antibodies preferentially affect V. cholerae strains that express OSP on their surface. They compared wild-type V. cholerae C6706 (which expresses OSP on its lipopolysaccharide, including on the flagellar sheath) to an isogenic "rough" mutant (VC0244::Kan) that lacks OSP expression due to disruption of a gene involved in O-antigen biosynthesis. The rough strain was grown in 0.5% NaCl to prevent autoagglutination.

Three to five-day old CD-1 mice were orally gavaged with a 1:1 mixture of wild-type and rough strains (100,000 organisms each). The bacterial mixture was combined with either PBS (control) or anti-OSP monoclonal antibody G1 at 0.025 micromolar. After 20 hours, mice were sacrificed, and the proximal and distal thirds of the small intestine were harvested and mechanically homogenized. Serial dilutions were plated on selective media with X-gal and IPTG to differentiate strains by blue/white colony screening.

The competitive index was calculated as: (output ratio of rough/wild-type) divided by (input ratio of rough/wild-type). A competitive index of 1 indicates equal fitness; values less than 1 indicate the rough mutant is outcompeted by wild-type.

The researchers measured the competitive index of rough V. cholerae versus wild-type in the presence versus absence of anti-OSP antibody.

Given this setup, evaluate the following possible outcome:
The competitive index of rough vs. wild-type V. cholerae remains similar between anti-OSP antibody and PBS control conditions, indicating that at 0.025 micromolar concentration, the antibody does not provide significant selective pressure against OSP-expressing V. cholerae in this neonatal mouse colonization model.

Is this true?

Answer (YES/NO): NO